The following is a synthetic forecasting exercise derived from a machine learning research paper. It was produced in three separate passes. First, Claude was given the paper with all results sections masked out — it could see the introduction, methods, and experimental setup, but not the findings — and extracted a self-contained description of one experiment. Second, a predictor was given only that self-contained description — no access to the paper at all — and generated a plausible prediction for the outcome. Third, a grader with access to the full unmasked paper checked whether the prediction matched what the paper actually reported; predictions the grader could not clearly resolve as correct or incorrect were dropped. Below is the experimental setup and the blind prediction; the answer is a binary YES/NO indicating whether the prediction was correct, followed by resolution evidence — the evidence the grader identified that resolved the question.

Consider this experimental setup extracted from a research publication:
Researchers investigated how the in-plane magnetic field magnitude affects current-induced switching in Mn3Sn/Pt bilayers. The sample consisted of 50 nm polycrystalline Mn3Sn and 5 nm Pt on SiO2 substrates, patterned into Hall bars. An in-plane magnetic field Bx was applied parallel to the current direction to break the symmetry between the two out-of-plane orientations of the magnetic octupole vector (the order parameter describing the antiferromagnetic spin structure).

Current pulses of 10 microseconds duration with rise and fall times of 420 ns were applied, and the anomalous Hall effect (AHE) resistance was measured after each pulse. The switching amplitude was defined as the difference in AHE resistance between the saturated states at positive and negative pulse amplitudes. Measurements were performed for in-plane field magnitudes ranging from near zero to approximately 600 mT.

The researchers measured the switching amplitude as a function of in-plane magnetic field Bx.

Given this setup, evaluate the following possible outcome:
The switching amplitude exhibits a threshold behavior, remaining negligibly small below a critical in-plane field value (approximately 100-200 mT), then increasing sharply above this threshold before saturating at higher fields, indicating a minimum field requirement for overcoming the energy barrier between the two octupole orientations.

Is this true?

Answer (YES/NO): NO